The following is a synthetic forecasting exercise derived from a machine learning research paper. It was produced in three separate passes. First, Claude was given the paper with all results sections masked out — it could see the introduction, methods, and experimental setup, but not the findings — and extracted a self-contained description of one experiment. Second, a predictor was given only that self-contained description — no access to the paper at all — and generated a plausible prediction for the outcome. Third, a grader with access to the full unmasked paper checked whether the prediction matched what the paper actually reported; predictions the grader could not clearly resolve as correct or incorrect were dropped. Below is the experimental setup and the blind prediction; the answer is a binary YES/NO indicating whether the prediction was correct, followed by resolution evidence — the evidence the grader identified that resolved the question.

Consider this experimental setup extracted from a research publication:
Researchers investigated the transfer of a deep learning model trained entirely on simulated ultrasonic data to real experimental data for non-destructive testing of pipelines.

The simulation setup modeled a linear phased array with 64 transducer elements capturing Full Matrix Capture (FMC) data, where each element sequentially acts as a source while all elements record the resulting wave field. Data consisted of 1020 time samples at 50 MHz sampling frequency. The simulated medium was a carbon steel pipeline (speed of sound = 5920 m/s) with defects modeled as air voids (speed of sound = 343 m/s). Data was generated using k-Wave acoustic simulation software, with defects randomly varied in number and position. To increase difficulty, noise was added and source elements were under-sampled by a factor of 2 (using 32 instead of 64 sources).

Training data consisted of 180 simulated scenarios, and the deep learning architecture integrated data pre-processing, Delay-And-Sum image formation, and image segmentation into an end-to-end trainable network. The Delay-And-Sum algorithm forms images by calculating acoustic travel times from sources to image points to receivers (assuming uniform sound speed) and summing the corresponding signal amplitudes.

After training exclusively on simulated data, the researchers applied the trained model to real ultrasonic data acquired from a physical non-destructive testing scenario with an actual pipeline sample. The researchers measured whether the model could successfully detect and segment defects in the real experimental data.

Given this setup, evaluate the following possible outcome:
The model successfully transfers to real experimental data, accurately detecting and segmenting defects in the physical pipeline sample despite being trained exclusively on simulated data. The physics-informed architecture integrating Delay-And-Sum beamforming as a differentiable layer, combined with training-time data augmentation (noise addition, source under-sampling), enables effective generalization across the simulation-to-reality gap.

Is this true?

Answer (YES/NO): NO